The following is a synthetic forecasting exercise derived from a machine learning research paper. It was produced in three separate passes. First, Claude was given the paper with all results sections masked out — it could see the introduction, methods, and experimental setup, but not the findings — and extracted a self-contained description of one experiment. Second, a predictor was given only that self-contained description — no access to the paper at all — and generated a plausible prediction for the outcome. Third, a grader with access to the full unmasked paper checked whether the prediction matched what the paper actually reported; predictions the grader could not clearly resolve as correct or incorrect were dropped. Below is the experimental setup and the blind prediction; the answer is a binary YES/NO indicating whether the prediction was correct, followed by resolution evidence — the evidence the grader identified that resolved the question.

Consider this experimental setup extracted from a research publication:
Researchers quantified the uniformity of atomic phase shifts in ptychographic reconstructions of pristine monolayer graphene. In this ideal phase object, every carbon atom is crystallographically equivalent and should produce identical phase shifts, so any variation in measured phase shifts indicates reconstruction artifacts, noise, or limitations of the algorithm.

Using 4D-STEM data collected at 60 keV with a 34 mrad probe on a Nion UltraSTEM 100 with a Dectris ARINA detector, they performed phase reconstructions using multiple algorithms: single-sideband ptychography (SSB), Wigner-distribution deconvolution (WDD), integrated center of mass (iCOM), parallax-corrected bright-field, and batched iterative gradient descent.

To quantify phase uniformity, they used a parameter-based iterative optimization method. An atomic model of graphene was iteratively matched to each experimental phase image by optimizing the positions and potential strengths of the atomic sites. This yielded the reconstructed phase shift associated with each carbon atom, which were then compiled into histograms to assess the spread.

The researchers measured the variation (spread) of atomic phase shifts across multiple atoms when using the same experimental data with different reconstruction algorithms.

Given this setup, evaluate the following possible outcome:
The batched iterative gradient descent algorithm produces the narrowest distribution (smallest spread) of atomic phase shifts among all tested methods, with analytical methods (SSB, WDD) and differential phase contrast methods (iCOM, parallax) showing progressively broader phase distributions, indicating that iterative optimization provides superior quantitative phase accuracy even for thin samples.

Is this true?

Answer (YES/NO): NO